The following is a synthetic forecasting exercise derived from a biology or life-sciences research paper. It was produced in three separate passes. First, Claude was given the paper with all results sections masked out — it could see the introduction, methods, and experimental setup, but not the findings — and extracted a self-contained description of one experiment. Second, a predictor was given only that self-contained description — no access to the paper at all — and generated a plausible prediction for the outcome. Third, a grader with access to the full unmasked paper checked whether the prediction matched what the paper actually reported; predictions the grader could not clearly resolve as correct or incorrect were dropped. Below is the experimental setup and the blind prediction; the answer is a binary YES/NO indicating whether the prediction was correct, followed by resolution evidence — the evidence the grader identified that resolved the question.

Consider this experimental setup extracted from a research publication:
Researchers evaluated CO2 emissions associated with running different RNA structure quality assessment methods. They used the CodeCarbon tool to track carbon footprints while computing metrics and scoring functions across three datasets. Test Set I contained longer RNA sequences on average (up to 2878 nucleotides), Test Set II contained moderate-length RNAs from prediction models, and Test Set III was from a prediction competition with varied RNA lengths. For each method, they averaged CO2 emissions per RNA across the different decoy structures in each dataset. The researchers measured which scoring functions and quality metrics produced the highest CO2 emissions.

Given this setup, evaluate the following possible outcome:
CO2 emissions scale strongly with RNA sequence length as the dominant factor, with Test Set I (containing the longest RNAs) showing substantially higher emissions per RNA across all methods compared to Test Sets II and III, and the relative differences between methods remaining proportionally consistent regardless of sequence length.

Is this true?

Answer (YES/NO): NO